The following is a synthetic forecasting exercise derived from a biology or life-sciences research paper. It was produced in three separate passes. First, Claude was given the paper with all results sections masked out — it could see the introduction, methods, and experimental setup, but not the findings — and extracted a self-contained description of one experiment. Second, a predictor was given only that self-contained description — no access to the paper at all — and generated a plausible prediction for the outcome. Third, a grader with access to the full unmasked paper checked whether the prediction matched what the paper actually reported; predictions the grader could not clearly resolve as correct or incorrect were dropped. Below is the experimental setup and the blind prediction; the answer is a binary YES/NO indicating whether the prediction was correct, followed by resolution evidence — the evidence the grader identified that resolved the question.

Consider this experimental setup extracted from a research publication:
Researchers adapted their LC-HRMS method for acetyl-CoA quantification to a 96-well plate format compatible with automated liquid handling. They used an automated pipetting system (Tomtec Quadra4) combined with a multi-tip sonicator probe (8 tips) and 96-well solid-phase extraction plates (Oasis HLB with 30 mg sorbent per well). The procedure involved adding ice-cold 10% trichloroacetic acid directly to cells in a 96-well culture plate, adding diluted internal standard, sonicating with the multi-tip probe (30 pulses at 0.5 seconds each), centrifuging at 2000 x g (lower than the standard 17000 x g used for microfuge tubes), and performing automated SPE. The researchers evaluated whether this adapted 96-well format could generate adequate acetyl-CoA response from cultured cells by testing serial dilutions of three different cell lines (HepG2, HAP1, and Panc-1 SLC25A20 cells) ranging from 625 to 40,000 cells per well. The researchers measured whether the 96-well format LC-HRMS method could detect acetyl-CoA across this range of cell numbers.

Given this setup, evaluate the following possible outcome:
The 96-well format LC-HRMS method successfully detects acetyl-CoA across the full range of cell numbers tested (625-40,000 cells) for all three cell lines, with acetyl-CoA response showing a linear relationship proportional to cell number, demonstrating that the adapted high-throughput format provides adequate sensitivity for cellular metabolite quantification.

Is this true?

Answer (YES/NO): NO